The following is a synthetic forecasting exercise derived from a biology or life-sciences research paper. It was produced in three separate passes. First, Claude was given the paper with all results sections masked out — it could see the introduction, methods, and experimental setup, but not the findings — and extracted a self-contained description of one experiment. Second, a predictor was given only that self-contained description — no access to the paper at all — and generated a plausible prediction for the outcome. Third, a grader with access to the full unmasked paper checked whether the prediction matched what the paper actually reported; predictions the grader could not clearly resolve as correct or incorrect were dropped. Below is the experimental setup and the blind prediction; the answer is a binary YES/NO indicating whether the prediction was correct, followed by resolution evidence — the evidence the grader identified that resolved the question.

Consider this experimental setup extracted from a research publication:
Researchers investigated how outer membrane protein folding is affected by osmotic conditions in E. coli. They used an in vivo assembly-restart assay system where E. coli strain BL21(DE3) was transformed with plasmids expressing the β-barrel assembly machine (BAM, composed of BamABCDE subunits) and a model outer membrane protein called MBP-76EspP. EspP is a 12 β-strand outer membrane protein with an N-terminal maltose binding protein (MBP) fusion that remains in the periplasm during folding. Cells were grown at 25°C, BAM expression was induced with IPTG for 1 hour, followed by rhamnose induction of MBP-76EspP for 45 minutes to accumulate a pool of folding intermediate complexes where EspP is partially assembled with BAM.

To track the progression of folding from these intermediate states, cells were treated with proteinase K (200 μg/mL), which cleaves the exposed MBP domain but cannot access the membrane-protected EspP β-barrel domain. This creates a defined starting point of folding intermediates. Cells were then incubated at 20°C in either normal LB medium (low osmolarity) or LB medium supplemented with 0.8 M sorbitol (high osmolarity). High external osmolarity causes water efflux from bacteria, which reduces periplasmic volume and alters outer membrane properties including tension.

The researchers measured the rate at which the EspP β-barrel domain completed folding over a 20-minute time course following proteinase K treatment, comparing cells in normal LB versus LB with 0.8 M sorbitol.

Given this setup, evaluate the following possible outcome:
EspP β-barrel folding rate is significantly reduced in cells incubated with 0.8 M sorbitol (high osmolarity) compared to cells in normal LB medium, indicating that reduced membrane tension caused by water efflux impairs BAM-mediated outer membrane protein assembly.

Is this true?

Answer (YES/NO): YES